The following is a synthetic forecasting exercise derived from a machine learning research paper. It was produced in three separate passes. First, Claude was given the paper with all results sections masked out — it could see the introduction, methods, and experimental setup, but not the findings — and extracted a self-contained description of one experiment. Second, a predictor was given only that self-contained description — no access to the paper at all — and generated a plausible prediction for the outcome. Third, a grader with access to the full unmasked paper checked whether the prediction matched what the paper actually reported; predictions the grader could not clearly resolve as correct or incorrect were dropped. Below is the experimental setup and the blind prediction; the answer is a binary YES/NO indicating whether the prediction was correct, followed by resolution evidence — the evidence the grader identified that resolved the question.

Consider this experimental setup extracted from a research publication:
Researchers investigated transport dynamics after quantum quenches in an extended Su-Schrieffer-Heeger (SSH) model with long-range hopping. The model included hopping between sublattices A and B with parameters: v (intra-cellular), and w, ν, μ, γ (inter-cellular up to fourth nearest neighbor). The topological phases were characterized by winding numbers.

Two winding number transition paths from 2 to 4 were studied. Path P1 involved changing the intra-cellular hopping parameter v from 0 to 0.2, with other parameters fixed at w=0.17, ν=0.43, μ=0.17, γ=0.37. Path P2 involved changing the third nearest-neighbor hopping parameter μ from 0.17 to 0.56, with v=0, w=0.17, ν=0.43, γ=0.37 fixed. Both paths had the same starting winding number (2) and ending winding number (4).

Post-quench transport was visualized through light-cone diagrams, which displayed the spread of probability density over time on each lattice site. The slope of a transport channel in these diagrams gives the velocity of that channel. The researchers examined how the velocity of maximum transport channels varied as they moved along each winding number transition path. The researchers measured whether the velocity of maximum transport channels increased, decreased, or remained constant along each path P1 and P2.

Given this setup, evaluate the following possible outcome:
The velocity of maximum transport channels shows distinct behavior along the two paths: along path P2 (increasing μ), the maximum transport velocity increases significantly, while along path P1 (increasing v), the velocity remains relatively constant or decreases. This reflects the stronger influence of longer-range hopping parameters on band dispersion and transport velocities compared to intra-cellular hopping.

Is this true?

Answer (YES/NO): NO